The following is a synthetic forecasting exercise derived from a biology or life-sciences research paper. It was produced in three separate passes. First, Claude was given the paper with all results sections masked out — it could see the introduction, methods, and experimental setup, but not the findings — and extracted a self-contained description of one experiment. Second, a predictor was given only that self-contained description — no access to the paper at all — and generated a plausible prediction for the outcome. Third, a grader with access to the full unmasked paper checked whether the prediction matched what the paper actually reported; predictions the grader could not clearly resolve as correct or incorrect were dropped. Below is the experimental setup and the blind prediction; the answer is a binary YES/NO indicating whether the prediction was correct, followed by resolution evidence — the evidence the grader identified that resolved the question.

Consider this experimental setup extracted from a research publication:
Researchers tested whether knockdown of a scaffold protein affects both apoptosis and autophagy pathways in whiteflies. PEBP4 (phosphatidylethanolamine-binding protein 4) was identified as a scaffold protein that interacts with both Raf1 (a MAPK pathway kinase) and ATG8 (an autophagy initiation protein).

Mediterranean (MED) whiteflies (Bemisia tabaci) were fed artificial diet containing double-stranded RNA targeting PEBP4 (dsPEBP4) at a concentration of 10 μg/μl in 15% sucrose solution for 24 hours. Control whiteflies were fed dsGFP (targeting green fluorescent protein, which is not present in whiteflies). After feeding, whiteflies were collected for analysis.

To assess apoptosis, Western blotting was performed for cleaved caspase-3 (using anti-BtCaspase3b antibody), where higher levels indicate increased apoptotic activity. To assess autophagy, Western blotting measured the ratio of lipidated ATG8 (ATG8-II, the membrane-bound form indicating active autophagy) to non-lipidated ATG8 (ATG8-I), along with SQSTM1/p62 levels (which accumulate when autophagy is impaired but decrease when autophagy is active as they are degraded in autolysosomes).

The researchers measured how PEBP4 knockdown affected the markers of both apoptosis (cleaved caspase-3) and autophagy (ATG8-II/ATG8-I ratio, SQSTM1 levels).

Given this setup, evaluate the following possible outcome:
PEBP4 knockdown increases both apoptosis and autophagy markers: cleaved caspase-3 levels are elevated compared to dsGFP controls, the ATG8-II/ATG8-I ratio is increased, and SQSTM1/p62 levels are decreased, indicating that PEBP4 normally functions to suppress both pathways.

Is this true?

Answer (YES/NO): NO